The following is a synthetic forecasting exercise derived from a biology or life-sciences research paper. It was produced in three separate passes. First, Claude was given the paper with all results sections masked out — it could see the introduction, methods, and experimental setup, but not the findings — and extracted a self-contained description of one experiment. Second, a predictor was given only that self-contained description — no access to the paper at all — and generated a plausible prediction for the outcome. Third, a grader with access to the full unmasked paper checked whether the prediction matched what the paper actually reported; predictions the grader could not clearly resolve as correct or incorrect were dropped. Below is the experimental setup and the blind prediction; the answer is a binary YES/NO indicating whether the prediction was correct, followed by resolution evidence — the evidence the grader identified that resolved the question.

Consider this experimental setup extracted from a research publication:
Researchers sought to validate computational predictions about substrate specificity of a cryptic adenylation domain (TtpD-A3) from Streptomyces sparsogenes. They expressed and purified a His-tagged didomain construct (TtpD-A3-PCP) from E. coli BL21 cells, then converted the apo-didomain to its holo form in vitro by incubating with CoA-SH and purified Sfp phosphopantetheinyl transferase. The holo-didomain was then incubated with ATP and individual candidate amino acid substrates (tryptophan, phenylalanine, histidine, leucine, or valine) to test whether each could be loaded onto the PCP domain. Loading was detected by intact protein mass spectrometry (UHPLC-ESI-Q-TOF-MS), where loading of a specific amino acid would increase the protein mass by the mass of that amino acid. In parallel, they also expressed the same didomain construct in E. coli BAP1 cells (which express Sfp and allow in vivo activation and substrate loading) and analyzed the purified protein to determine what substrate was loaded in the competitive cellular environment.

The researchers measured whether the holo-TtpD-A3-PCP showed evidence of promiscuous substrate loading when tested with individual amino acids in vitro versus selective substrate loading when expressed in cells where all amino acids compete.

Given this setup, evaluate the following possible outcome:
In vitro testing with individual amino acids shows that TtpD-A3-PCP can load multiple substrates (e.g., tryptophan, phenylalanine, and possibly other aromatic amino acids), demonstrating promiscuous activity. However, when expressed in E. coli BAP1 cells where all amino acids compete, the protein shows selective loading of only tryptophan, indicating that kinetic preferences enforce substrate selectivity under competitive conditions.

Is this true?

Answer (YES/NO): YES